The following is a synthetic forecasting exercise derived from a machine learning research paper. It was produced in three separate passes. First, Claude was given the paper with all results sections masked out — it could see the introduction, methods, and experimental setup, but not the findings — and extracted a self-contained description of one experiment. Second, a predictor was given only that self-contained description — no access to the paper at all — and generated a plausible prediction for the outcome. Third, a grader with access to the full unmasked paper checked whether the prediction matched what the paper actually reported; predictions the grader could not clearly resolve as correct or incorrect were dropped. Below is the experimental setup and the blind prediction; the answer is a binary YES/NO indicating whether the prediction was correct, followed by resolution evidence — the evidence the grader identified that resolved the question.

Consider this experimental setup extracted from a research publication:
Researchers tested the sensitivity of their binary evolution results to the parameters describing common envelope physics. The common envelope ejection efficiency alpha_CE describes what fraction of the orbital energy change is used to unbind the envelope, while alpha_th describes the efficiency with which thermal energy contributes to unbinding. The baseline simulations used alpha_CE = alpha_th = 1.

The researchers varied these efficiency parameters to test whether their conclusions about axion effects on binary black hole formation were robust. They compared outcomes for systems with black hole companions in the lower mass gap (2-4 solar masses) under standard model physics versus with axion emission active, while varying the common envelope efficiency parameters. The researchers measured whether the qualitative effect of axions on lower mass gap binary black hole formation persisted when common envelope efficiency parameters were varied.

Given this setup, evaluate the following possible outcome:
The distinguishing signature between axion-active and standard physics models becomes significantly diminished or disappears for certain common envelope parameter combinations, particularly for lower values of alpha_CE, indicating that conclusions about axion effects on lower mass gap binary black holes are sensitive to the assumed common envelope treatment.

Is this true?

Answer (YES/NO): NO